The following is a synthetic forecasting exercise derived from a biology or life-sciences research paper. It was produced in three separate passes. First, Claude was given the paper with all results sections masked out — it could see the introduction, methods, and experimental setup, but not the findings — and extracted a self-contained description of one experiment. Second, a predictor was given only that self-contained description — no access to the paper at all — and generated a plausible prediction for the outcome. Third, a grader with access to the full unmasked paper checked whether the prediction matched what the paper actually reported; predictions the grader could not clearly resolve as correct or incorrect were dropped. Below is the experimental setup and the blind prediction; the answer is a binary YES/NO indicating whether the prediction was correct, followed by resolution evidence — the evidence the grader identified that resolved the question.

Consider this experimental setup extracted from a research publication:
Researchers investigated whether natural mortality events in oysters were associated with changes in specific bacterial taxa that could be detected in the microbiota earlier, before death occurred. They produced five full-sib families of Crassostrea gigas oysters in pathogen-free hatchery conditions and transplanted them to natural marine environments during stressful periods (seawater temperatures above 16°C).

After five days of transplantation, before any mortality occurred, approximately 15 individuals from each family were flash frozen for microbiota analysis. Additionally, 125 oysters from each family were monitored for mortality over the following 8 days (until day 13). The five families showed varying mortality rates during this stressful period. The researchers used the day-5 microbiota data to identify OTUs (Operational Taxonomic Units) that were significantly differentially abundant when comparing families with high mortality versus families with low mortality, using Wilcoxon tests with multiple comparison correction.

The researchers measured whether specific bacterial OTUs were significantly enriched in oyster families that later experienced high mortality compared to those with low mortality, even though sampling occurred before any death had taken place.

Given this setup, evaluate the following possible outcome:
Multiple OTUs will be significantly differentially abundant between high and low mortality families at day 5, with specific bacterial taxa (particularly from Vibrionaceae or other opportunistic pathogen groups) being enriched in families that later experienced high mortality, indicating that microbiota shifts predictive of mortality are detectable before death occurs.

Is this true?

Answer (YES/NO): NO